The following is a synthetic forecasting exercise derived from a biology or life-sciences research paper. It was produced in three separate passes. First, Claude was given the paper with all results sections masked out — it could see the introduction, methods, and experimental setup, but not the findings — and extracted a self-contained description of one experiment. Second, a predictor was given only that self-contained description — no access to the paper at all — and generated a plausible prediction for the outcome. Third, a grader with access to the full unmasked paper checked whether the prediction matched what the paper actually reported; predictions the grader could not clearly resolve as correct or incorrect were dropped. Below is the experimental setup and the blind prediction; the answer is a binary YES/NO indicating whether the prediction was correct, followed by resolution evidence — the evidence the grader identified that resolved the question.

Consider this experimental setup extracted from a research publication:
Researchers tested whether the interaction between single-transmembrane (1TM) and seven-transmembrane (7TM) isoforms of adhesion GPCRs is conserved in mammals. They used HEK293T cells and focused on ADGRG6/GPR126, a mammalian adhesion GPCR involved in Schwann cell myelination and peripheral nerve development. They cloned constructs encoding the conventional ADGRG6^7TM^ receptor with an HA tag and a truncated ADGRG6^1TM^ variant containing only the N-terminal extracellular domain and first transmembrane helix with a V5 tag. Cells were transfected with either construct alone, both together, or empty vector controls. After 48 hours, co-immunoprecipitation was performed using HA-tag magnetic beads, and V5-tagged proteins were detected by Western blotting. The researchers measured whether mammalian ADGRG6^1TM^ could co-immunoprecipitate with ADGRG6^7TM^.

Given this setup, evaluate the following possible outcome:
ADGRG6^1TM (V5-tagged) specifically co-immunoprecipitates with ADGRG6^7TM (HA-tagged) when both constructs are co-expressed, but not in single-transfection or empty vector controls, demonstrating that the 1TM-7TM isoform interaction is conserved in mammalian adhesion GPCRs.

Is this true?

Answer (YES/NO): YES